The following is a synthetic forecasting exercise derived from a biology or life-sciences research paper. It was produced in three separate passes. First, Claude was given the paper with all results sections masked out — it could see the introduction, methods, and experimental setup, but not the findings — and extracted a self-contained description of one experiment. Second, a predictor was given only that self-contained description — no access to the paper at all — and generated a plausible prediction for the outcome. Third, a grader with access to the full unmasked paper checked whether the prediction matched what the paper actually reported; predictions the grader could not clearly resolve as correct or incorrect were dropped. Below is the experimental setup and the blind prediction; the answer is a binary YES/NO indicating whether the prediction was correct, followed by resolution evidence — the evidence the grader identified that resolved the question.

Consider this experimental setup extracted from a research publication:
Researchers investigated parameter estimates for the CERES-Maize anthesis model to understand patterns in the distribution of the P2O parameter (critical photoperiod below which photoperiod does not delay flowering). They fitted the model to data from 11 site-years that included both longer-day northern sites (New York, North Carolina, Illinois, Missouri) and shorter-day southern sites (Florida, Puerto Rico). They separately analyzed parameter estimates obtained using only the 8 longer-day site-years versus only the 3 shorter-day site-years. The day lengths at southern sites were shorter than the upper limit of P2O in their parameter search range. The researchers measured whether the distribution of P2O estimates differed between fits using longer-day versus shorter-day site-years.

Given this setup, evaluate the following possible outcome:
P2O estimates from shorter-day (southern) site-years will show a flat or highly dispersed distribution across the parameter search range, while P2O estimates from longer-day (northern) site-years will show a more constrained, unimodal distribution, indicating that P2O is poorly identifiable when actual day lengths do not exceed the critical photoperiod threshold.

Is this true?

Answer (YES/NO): NO